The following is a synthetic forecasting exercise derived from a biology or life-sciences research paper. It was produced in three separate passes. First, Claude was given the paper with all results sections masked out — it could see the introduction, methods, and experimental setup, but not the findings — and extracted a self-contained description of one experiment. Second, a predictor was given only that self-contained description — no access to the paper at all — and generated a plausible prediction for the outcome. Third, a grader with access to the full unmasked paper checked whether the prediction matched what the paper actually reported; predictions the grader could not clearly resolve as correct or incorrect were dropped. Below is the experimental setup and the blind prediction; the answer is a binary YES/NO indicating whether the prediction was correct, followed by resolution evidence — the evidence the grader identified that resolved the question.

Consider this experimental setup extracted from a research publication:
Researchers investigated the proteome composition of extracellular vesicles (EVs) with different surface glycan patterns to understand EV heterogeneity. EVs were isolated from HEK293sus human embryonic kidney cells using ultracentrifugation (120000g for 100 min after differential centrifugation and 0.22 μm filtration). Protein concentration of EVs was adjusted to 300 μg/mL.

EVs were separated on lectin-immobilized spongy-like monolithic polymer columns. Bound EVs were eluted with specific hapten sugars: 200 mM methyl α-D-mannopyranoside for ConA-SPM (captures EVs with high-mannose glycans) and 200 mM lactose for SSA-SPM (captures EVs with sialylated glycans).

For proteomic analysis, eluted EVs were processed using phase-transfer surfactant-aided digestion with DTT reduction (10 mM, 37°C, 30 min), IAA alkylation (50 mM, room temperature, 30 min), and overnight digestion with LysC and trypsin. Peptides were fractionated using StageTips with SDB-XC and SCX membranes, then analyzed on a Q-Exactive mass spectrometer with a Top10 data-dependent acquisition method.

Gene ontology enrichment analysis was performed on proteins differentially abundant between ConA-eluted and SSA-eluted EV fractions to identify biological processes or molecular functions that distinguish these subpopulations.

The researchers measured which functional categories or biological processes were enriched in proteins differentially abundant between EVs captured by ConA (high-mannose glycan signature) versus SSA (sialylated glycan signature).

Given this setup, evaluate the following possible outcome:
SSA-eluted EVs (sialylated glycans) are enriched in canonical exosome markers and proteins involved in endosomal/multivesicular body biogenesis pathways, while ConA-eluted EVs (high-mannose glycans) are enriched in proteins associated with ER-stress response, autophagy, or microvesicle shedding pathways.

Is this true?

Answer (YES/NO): NO